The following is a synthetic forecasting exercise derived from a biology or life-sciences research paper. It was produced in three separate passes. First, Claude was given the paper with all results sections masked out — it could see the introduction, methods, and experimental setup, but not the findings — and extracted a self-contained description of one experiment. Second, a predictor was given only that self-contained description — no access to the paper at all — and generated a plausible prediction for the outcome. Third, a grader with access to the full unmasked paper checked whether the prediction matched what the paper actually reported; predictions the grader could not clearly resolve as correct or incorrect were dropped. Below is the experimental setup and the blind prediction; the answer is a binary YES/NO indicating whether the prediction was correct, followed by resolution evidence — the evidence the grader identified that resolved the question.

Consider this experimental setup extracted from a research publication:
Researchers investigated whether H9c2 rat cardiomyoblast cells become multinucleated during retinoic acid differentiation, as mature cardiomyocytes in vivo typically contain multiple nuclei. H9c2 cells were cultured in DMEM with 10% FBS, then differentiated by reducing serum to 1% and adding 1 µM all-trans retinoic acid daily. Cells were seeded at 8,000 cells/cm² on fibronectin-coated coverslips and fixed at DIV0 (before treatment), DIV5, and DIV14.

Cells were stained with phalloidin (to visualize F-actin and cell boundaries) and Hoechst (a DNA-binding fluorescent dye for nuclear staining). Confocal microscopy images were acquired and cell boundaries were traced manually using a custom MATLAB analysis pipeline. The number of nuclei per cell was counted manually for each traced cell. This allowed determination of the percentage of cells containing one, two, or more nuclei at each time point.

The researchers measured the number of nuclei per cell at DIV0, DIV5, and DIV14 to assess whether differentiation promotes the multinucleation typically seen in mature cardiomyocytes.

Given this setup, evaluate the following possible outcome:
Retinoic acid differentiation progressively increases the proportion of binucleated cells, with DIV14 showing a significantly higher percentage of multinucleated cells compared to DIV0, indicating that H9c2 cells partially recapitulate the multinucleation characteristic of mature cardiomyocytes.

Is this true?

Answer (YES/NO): YES